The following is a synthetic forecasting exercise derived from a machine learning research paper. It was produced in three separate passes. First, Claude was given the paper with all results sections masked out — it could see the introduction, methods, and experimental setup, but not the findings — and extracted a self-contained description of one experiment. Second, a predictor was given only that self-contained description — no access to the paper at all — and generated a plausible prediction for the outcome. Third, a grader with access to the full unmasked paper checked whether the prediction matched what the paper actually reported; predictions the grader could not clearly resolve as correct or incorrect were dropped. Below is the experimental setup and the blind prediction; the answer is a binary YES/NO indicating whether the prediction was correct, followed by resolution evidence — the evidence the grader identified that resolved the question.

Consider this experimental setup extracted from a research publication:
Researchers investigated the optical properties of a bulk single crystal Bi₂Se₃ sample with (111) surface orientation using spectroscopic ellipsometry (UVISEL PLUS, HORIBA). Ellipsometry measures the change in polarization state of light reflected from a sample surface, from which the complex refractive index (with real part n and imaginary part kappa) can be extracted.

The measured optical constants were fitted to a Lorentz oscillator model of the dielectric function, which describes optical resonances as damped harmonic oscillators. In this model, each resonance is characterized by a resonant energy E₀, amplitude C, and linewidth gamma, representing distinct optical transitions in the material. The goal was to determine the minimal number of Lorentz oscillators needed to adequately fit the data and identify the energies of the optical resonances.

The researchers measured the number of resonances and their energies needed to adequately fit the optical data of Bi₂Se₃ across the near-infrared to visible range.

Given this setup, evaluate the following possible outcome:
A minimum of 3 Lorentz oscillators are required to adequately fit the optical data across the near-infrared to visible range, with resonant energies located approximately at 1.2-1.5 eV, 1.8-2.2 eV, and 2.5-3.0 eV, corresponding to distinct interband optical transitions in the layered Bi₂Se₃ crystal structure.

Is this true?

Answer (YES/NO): NO